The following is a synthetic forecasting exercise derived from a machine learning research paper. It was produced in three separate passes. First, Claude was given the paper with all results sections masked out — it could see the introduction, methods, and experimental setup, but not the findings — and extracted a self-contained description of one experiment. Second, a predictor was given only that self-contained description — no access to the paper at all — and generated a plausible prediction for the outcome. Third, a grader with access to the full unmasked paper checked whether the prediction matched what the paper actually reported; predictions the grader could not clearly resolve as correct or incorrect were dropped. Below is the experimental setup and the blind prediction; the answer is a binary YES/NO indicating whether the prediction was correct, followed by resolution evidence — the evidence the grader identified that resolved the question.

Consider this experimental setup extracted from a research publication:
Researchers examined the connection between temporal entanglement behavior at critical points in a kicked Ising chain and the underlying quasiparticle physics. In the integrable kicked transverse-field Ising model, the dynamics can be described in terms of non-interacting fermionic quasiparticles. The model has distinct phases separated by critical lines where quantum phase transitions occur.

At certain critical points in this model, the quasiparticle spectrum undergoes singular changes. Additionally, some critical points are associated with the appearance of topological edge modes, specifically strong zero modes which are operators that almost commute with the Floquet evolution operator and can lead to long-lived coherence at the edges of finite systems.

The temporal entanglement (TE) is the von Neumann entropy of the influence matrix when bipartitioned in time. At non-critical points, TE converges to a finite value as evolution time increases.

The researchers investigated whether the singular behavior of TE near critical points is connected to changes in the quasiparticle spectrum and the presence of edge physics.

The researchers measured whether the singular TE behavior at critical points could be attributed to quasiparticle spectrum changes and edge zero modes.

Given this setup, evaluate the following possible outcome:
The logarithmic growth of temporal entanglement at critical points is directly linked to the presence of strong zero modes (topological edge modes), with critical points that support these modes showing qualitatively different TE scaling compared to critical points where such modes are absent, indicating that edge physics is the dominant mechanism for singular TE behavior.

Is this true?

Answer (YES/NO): NO